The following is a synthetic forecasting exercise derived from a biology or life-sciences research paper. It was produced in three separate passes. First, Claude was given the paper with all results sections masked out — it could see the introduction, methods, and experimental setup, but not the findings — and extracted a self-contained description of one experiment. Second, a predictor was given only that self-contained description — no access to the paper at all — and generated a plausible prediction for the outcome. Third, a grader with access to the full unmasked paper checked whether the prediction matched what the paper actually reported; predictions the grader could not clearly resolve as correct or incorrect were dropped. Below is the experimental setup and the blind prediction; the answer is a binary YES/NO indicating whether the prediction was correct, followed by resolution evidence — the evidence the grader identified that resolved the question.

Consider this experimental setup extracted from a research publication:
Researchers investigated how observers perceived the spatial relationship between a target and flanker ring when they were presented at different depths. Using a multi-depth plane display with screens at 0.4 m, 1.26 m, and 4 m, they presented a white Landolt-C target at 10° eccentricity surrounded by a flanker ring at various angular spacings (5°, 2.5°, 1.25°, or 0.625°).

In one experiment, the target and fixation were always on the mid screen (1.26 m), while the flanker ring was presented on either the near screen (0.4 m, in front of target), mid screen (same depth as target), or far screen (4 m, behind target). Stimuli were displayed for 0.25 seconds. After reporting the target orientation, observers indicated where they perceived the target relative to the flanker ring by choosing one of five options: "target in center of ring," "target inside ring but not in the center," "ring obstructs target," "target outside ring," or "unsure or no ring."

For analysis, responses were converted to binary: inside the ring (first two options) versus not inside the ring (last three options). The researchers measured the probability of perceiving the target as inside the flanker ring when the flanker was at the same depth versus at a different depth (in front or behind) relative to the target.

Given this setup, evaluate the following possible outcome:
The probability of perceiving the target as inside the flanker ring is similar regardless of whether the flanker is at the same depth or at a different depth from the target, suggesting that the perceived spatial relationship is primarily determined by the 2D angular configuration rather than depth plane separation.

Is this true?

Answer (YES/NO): NO